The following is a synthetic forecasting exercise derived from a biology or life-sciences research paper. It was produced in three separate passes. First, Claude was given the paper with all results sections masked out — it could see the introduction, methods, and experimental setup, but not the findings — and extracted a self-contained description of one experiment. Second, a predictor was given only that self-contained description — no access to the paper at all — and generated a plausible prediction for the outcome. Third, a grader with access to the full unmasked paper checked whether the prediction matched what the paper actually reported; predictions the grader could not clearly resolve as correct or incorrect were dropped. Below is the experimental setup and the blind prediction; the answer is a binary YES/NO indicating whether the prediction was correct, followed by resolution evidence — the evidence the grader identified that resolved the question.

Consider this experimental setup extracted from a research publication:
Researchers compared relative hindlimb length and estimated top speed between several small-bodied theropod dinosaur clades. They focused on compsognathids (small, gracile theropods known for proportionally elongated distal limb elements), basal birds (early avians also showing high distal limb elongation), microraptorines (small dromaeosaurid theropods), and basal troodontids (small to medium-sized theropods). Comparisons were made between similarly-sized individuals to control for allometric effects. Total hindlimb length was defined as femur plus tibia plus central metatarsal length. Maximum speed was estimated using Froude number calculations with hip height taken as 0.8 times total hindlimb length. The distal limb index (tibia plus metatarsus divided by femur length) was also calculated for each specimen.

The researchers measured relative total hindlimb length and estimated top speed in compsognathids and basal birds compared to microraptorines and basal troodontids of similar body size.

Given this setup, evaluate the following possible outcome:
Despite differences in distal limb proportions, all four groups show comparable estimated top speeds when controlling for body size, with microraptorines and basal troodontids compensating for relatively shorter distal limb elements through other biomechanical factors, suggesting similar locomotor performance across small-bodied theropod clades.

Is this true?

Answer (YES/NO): NO